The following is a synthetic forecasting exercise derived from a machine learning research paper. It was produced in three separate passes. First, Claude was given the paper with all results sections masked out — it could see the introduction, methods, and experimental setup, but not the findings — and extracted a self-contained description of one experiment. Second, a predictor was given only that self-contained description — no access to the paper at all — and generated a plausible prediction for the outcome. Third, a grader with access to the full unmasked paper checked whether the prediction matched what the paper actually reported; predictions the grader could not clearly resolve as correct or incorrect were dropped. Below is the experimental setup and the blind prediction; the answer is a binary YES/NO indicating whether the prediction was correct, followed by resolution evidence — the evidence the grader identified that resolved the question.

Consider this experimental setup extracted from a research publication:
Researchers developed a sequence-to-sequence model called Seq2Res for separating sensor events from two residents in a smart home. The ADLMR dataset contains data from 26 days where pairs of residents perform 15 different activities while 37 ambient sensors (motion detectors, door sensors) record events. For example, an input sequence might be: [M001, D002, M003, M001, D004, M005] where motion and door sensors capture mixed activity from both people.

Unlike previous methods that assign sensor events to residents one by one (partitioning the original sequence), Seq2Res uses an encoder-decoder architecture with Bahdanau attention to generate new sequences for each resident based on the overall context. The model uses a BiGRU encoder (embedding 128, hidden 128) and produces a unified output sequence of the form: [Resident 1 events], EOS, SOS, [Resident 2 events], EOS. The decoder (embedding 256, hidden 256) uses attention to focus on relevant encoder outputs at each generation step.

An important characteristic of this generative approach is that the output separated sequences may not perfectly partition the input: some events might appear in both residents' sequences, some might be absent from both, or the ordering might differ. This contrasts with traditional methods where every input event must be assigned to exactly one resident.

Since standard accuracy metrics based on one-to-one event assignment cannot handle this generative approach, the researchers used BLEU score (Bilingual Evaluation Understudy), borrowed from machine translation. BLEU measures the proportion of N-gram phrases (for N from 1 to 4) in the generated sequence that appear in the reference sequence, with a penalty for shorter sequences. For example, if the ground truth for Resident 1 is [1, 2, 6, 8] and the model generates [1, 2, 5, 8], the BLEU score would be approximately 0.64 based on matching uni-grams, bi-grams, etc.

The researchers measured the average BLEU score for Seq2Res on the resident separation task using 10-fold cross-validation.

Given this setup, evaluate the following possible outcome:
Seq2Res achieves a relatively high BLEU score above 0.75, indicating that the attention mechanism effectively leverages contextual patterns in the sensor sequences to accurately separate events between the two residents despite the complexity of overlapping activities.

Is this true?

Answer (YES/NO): NO